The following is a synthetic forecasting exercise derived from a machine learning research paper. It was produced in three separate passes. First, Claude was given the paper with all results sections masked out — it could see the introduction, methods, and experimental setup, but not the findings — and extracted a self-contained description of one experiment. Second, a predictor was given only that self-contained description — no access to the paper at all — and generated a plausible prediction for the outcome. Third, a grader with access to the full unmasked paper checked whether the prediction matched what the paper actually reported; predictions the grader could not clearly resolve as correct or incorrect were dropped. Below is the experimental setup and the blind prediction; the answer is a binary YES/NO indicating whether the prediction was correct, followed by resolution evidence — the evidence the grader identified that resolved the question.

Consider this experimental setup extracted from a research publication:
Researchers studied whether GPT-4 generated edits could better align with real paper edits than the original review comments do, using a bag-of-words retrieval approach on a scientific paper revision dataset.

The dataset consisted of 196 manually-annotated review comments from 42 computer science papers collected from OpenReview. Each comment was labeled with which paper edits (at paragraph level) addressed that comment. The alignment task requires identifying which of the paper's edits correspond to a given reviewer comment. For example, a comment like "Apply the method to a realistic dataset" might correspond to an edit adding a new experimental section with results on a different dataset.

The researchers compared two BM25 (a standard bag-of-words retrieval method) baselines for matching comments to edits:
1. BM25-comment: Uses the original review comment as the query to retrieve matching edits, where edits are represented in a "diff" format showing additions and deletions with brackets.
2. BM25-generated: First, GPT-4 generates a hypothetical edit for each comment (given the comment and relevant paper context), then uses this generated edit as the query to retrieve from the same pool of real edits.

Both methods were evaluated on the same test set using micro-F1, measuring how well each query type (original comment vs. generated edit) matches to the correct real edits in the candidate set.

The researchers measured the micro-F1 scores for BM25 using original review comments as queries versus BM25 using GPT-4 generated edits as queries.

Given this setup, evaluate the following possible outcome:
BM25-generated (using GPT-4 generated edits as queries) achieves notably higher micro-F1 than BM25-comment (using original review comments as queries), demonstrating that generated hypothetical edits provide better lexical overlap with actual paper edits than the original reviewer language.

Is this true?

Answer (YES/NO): NO